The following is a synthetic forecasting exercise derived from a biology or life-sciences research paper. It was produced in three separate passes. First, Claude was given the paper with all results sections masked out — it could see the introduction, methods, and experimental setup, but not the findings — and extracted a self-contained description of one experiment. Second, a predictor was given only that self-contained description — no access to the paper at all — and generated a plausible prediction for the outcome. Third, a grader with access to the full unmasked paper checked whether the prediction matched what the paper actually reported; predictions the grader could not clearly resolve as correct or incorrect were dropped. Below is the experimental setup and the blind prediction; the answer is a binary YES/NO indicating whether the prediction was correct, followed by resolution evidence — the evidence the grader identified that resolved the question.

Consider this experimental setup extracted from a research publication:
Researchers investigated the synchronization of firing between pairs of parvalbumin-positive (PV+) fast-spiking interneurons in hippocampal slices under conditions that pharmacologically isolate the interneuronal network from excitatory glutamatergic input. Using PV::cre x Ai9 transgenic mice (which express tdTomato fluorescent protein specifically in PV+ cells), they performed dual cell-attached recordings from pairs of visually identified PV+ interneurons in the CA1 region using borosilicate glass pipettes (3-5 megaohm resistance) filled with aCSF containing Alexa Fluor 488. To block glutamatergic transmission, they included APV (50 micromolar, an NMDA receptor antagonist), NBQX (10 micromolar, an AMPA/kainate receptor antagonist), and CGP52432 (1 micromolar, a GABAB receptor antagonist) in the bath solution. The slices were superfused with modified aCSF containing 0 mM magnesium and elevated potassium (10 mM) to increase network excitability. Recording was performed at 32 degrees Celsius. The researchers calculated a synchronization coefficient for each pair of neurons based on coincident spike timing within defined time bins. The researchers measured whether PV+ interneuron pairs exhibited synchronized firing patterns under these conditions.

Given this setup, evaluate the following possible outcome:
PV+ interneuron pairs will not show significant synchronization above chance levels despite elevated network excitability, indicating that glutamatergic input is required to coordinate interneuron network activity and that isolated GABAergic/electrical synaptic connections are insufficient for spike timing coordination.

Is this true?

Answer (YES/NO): NO